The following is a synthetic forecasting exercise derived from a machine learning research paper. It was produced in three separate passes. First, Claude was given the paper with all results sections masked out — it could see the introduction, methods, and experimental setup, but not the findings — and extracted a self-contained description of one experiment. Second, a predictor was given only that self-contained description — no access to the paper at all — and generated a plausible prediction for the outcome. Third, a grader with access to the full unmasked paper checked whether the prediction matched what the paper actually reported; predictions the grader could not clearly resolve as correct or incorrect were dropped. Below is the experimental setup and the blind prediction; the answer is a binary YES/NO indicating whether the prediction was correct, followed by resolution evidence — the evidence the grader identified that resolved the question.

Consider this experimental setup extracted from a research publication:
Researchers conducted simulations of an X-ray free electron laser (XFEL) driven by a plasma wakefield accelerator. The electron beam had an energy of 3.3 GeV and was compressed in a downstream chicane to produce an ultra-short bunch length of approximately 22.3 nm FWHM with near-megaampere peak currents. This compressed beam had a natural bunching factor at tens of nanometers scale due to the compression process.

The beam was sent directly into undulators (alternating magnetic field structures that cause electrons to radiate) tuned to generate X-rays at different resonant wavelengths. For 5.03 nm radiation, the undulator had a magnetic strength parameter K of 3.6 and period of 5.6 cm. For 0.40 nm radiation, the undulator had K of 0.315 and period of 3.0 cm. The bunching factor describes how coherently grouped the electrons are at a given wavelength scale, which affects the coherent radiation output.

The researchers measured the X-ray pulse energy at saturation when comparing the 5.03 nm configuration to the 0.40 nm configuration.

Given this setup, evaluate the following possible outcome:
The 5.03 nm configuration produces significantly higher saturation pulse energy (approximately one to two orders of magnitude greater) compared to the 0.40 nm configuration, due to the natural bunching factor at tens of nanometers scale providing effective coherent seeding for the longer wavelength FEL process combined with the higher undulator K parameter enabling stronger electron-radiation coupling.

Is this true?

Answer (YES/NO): NO